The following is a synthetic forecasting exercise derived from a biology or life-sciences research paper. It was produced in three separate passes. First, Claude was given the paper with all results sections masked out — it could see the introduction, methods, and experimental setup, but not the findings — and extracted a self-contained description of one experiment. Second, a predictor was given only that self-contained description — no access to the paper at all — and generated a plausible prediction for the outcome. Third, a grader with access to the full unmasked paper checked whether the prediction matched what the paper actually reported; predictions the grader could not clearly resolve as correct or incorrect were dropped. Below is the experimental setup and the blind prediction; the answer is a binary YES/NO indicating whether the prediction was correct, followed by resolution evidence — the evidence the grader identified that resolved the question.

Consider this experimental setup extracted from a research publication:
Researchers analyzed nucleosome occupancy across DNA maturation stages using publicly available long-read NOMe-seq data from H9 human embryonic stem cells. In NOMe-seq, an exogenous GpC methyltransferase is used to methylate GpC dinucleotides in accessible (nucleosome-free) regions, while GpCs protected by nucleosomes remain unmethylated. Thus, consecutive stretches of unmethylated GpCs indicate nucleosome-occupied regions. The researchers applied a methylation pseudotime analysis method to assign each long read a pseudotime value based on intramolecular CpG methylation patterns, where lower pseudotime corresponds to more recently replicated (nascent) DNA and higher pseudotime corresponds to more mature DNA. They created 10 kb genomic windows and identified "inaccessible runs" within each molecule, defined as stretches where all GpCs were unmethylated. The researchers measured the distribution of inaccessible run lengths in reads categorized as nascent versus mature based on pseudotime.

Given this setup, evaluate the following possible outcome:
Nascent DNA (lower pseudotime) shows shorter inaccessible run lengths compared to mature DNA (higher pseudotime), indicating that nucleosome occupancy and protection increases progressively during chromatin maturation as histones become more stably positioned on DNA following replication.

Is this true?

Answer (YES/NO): YES